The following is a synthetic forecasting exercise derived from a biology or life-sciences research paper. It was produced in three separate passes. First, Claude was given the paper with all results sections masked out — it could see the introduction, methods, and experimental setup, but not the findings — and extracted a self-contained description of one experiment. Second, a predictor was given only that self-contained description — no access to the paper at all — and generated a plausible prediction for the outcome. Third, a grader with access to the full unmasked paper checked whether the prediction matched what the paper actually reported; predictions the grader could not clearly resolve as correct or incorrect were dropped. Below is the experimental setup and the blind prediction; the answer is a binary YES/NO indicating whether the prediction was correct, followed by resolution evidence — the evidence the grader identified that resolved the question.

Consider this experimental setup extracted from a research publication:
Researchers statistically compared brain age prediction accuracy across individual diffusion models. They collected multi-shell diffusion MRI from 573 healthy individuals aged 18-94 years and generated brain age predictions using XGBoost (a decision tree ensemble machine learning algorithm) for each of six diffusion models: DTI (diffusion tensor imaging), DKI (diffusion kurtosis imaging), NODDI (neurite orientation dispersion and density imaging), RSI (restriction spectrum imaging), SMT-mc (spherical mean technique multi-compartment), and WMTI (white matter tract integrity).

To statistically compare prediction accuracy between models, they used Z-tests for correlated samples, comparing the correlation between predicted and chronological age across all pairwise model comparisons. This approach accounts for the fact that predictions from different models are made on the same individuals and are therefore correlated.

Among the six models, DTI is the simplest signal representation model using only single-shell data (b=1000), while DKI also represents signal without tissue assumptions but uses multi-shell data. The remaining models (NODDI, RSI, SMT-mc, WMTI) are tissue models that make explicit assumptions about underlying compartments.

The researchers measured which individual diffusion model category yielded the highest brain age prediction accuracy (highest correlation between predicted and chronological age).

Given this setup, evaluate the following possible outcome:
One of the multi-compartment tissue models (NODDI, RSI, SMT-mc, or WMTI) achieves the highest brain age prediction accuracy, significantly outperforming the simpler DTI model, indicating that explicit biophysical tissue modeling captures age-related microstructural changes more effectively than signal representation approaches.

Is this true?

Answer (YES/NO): NO